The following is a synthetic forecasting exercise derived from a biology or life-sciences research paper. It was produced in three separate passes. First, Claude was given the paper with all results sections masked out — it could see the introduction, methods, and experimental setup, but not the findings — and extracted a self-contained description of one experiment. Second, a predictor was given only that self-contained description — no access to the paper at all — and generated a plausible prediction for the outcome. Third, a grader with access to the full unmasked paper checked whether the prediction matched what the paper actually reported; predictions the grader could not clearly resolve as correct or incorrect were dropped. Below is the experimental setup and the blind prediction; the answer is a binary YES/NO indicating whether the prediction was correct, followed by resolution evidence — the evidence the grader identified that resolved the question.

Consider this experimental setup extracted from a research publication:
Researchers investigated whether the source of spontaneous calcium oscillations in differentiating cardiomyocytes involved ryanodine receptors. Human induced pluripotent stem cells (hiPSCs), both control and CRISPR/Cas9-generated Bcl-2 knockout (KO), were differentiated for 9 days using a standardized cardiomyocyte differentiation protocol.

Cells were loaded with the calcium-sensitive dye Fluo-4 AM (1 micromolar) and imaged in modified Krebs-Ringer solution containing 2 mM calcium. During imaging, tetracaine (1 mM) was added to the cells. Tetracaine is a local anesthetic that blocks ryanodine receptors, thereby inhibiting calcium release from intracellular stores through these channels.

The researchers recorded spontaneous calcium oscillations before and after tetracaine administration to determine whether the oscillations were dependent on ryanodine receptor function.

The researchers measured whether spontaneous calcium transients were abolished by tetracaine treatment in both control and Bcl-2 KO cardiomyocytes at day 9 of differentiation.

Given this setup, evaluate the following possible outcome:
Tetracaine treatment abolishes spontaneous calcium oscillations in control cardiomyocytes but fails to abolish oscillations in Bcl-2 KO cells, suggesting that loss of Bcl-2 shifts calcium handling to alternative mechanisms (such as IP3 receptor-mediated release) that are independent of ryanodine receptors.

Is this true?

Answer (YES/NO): NO